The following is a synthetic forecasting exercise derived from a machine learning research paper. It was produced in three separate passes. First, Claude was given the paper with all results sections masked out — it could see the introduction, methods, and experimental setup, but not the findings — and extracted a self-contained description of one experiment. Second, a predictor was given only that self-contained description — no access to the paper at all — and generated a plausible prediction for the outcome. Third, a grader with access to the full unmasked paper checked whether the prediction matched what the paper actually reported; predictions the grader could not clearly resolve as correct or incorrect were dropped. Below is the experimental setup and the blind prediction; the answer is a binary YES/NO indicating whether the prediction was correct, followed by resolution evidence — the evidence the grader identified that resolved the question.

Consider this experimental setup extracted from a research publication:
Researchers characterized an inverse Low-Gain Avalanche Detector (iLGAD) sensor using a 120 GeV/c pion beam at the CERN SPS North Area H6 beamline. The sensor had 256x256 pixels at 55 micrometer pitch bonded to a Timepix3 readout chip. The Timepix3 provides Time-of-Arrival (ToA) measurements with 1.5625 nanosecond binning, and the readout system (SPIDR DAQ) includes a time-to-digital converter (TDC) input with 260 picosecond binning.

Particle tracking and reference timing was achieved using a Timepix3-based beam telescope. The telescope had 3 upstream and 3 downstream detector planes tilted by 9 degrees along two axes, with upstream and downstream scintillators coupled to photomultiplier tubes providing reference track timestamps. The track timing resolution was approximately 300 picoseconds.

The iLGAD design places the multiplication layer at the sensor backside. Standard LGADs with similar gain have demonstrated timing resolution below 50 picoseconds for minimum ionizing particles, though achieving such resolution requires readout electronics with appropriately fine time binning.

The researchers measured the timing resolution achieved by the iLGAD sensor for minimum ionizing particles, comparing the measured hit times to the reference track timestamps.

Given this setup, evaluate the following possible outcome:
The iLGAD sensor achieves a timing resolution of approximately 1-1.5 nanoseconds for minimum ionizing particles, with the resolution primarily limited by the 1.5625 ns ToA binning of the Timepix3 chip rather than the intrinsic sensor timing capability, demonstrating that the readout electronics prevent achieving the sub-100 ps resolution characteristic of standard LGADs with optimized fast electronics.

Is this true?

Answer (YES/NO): NO